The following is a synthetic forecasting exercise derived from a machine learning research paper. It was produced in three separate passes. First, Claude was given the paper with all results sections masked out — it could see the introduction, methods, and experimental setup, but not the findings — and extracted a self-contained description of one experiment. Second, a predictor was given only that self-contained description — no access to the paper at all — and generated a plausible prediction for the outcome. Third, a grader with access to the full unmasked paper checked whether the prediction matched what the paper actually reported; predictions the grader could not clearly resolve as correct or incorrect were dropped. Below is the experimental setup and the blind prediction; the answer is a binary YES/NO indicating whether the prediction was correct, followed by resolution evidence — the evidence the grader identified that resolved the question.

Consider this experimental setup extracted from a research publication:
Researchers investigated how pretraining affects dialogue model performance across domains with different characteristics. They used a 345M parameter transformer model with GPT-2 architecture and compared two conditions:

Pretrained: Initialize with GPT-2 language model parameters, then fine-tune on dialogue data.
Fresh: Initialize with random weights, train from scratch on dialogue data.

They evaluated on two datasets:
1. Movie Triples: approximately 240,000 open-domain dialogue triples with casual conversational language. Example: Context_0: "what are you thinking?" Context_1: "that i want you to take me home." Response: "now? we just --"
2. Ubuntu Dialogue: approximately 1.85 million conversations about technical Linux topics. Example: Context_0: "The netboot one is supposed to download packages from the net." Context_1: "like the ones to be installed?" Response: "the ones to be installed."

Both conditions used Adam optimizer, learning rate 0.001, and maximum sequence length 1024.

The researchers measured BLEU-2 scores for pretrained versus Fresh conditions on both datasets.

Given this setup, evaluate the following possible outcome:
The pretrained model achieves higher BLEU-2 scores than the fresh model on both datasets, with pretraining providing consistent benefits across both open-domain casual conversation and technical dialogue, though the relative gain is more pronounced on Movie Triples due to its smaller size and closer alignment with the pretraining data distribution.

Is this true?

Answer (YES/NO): NO